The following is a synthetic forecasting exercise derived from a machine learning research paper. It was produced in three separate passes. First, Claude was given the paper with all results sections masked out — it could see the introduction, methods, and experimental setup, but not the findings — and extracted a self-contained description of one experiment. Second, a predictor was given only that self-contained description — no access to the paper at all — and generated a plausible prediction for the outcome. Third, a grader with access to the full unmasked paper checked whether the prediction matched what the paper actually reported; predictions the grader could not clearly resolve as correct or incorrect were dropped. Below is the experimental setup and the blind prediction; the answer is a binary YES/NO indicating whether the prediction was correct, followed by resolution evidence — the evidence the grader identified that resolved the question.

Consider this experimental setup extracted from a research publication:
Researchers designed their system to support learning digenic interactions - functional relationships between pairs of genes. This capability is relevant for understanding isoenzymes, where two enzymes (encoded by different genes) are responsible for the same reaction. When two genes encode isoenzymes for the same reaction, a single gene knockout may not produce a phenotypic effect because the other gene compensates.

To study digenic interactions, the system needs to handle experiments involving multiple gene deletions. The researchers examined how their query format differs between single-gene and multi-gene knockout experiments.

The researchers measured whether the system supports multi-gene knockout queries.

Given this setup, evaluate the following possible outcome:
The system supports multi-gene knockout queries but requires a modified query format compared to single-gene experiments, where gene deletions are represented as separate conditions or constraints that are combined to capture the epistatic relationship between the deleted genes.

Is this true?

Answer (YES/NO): NO